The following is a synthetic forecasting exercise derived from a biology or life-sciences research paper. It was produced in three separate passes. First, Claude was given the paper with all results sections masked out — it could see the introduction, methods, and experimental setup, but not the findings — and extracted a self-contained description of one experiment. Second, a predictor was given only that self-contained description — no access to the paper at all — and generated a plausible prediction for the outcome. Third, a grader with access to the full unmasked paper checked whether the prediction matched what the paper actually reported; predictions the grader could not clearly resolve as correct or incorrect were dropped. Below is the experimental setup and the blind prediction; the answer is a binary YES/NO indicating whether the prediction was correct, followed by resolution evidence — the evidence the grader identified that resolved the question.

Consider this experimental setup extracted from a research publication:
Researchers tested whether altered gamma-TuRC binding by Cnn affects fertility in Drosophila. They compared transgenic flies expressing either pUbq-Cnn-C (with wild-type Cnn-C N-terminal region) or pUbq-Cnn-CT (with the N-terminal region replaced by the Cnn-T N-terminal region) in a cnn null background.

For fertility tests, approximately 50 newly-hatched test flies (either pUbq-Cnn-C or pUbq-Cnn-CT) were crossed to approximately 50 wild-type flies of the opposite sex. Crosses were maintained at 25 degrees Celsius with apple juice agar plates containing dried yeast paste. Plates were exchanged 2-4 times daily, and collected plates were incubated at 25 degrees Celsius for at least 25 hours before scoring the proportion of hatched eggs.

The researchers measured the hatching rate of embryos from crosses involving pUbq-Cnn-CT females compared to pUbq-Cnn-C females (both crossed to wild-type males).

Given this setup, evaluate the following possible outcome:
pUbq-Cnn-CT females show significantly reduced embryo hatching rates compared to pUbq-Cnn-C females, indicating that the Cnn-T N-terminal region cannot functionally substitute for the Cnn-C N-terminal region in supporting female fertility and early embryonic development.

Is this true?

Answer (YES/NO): YES